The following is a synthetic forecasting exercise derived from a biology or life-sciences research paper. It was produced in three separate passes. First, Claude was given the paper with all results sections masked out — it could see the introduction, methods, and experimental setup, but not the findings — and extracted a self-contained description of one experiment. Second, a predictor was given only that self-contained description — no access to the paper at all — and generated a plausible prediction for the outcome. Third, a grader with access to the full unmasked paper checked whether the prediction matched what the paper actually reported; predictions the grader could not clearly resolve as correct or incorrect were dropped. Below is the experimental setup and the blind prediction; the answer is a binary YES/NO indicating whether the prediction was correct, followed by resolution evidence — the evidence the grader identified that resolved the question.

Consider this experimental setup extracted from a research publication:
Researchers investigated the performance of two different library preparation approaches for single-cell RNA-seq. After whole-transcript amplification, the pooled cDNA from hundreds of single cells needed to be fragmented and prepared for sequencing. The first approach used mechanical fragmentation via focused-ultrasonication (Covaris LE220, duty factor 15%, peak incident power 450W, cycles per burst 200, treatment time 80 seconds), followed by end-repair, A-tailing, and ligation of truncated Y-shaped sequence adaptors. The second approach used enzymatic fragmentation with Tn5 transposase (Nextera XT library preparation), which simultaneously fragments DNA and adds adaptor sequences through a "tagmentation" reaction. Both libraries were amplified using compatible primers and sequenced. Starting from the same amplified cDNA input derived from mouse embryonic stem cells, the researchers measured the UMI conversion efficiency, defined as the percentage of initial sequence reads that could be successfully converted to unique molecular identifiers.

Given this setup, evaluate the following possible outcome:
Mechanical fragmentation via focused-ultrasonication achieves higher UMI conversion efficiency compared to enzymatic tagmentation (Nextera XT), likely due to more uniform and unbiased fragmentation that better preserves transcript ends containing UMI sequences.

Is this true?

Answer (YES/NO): NO